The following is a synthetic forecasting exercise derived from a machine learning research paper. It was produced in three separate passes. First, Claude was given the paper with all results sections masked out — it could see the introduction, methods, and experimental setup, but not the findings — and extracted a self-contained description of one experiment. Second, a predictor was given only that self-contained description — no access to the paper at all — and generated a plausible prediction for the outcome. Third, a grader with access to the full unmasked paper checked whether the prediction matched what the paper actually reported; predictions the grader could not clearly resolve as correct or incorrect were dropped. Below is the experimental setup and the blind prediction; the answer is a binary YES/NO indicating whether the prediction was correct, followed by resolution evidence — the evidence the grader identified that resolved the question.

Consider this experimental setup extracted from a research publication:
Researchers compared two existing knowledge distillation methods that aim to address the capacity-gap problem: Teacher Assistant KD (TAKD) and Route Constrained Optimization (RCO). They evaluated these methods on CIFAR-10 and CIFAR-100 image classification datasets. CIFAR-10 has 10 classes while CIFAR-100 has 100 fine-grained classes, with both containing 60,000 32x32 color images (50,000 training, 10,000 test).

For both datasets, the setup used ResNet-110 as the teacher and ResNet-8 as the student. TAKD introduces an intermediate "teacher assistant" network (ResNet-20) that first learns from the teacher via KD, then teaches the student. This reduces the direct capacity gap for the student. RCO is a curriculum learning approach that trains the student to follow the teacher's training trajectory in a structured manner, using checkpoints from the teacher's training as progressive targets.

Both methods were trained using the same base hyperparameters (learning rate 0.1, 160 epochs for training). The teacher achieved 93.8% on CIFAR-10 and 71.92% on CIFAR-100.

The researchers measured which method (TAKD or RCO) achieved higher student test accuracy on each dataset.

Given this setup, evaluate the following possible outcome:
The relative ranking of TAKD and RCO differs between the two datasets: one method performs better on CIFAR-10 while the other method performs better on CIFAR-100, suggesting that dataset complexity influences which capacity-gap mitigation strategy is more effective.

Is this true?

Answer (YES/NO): YES